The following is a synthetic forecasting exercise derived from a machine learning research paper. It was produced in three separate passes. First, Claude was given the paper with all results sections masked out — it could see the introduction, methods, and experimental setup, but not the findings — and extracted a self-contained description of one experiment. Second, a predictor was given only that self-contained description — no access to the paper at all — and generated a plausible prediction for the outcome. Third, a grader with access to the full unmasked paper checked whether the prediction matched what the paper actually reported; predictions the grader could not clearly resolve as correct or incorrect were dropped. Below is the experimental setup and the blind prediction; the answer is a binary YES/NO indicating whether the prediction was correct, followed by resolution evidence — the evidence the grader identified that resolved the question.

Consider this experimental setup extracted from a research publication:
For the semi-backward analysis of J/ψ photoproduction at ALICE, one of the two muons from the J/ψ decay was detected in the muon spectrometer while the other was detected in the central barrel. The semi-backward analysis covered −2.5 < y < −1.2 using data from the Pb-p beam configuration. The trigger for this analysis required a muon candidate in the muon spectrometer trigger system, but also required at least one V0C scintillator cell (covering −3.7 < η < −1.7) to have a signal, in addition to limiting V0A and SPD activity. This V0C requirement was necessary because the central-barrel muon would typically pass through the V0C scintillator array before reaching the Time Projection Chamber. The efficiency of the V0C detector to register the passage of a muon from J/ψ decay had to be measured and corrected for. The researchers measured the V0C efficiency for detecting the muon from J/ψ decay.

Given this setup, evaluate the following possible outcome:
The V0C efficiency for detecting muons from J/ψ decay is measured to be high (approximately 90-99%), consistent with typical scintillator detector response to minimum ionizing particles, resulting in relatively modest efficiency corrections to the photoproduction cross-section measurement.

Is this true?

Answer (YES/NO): NO